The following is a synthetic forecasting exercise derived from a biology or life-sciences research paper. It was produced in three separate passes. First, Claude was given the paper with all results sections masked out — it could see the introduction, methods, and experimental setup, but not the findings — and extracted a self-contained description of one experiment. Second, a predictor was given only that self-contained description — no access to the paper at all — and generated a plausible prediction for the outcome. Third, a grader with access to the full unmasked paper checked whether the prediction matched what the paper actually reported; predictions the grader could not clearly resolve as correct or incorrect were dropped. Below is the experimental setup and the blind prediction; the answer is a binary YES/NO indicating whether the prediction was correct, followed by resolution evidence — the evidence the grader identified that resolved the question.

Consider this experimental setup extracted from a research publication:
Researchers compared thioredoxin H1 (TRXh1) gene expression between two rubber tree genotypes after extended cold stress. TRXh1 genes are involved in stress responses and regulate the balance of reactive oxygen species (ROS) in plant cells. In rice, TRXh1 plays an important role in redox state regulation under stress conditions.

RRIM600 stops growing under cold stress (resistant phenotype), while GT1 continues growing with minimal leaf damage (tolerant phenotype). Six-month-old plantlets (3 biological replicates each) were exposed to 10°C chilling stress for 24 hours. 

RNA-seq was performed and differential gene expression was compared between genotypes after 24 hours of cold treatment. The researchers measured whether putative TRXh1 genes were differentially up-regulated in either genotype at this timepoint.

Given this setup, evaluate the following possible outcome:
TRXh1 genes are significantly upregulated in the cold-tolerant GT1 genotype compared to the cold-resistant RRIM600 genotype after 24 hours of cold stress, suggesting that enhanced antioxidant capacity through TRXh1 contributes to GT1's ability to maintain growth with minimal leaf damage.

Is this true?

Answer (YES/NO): NO